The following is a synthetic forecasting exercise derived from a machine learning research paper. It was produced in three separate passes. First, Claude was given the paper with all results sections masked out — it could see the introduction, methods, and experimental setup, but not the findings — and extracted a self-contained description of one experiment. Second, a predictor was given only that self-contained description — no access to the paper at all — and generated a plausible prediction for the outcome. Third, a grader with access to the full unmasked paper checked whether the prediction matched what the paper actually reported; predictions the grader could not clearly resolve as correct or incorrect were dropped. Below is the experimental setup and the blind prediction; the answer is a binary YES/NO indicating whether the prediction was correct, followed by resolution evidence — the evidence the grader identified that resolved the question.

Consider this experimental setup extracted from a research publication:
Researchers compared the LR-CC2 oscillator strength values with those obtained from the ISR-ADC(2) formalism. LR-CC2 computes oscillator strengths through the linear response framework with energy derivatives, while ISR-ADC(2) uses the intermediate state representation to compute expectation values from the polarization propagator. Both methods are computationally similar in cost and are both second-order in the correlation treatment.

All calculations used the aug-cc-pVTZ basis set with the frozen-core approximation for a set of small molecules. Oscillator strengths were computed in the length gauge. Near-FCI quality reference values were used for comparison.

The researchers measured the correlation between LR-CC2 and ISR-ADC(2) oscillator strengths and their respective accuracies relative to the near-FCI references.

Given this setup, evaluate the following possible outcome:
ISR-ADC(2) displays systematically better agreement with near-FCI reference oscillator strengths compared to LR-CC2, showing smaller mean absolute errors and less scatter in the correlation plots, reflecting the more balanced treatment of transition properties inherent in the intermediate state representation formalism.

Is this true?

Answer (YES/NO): NO